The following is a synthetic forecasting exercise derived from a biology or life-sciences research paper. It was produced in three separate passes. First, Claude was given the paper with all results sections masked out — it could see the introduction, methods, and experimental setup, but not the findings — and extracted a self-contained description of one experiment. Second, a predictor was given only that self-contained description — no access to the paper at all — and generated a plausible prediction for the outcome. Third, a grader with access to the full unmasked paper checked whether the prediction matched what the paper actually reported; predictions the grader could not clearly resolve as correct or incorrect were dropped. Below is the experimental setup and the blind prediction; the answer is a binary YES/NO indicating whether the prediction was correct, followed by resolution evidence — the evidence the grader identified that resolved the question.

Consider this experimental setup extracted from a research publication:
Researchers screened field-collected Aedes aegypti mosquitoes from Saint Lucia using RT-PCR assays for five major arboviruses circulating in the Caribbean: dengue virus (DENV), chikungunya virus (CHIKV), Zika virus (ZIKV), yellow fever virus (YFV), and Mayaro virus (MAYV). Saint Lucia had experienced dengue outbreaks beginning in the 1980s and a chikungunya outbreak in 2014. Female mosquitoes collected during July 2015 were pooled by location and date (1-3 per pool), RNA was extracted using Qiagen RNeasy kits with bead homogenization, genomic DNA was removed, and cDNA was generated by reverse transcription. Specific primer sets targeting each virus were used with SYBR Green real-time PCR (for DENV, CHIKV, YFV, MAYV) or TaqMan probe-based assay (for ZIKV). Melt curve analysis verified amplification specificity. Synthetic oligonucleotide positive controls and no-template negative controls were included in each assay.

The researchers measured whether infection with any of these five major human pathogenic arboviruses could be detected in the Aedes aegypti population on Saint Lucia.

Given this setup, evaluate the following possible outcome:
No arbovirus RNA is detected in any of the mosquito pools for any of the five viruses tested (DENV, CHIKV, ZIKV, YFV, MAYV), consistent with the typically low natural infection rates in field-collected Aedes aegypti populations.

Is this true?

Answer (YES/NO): YES